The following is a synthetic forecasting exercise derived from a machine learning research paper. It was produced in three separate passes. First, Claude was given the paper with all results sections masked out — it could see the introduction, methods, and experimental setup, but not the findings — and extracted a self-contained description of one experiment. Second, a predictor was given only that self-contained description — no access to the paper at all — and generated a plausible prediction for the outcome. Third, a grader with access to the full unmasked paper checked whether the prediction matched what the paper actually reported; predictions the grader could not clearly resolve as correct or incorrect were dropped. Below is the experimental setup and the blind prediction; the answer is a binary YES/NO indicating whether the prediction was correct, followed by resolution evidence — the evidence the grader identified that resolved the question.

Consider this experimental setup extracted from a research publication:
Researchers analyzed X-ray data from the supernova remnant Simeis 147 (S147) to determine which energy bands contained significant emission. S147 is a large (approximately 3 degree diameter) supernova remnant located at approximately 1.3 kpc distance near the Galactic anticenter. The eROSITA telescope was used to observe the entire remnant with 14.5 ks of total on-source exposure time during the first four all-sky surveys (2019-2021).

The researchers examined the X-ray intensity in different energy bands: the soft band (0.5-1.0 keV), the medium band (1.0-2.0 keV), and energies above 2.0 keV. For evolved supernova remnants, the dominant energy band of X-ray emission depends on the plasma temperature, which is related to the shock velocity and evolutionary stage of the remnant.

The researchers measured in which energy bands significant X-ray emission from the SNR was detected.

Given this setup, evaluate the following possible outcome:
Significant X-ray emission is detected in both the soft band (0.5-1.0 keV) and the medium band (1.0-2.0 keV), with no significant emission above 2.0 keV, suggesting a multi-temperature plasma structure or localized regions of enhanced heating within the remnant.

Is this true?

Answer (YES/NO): NO